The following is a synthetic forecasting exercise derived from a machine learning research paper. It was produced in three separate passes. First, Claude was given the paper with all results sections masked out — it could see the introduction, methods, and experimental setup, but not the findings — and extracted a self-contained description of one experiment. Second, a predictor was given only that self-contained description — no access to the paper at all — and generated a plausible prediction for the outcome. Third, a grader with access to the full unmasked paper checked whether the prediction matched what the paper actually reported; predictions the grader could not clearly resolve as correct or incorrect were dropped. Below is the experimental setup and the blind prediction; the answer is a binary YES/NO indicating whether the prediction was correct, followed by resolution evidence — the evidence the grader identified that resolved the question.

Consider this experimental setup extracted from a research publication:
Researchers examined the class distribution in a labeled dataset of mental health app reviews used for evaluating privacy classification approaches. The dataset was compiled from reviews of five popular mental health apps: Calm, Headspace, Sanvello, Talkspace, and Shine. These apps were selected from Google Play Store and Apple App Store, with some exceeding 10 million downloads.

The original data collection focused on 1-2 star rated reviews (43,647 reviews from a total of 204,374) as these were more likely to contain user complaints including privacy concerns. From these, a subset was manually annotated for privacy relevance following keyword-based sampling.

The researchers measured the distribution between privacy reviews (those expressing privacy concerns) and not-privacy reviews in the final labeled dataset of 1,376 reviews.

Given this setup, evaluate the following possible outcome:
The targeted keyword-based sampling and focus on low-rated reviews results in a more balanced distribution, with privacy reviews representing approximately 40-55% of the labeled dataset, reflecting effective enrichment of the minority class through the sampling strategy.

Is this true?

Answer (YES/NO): NO